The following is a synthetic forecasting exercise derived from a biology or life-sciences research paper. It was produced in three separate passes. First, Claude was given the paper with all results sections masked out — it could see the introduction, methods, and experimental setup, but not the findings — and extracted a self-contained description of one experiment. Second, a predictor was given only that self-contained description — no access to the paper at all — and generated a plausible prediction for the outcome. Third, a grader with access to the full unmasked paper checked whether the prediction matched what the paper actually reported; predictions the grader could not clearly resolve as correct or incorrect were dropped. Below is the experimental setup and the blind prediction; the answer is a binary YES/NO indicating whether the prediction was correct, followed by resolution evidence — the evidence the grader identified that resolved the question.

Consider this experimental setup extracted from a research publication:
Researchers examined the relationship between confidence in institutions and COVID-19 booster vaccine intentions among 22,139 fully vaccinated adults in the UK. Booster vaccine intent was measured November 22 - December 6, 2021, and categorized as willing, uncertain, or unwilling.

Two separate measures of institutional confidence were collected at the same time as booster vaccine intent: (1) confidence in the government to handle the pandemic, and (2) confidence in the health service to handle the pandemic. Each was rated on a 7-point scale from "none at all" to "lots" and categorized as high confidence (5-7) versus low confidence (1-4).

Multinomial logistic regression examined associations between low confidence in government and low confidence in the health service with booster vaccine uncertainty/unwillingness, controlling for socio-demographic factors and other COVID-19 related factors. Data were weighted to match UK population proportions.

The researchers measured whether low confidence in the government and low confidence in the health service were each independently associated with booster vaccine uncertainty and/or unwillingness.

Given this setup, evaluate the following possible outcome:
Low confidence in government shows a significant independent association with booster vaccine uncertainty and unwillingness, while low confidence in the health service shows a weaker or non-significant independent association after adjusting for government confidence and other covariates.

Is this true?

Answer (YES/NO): NO